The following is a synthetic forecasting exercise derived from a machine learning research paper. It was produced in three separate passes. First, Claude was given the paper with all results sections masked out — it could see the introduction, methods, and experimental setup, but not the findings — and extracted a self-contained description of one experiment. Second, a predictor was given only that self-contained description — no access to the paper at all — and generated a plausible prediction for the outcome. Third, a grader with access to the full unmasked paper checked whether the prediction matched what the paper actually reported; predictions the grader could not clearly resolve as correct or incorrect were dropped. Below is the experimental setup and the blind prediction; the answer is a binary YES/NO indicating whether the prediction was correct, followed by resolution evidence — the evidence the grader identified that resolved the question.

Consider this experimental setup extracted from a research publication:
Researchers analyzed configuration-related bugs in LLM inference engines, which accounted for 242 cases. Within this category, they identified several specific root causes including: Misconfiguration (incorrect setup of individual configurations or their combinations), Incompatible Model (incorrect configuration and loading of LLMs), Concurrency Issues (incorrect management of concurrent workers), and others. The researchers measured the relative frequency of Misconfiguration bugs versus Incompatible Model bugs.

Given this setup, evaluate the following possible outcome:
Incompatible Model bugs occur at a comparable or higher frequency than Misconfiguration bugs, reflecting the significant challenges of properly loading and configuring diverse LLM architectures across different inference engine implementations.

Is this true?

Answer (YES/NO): NO